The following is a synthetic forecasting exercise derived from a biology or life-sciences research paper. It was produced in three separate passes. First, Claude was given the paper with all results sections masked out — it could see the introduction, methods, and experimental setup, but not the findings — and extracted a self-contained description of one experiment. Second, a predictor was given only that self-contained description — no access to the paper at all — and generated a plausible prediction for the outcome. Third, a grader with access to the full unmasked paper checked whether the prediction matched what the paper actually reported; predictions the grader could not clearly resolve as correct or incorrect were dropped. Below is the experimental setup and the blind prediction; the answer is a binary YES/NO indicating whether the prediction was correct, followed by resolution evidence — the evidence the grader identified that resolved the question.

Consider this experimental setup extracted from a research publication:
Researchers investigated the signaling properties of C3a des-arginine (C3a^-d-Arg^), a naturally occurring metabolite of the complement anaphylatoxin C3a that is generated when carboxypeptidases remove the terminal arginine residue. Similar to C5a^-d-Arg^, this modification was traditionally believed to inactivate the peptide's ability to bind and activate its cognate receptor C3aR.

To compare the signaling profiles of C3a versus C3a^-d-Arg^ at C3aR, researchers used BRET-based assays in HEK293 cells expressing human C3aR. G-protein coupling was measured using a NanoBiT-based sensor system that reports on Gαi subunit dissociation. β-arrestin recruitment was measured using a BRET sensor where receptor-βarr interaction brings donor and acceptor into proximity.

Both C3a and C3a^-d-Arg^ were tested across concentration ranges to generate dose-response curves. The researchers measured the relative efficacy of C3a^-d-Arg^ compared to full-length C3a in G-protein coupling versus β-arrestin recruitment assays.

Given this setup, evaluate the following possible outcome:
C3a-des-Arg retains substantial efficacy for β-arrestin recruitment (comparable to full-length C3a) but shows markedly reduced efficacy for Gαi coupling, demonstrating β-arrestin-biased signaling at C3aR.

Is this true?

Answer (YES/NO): NO